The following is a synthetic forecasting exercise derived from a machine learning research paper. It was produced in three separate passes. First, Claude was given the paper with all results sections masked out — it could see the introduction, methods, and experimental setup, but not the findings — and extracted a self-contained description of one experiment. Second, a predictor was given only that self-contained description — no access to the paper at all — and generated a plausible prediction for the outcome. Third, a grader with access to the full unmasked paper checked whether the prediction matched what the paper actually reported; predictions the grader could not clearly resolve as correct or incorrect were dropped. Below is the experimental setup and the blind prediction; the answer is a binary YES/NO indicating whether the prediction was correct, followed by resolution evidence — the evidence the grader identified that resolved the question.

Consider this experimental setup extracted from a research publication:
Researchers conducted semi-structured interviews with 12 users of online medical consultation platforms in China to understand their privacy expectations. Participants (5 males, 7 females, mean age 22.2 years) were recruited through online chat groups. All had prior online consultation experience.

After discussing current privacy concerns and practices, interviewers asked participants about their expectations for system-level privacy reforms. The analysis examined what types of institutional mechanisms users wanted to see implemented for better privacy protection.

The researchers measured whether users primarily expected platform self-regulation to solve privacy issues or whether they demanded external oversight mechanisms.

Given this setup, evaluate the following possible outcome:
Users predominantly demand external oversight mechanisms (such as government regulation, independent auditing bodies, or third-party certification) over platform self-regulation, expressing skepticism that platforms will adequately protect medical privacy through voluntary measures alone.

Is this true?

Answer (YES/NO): YES